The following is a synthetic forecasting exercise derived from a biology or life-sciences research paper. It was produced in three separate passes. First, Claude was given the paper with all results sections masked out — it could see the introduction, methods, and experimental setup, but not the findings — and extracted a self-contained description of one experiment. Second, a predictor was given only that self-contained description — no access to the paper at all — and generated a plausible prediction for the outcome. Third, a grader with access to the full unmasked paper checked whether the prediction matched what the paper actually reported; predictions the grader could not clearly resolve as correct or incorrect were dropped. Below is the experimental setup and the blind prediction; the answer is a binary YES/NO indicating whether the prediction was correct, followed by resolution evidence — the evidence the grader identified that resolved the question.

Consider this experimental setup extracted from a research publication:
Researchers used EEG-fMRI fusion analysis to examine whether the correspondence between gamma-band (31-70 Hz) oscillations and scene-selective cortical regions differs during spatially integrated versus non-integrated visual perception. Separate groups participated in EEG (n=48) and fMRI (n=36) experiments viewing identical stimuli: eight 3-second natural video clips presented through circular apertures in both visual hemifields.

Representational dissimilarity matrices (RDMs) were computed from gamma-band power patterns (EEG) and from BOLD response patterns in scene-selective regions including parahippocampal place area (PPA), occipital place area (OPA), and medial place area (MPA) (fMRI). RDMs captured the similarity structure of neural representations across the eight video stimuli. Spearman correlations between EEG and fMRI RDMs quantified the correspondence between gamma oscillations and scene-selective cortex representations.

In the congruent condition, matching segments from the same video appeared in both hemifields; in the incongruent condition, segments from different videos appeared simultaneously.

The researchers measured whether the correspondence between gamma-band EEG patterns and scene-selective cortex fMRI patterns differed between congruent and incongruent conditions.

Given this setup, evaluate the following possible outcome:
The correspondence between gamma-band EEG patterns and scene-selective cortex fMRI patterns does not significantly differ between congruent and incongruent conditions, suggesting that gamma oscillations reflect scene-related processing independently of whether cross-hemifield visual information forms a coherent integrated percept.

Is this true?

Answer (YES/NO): YES